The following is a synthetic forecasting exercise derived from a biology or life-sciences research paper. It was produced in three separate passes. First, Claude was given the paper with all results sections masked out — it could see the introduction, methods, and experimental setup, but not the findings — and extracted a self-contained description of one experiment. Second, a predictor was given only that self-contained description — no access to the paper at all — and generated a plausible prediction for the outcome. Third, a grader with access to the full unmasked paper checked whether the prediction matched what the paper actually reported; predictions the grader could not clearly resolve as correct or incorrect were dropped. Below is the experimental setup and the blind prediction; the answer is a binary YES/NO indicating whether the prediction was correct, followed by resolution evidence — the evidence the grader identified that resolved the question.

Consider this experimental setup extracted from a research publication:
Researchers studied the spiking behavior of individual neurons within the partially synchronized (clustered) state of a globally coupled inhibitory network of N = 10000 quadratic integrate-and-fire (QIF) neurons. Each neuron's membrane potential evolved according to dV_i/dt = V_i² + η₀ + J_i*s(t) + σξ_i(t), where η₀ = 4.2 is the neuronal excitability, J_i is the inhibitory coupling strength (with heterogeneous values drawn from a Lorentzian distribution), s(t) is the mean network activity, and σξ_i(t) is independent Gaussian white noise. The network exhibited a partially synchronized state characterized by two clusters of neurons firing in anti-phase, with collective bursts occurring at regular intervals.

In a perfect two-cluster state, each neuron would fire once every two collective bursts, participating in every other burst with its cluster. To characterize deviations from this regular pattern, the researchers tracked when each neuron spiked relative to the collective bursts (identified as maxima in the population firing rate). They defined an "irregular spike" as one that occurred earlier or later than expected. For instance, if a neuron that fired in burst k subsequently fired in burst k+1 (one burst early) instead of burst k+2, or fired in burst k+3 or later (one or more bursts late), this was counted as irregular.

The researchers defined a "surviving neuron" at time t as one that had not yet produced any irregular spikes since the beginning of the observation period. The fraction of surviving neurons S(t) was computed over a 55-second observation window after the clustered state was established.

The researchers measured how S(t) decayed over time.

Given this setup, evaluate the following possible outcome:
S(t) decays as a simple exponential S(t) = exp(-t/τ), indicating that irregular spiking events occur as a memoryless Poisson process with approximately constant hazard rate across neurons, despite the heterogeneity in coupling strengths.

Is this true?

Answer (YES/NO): NO